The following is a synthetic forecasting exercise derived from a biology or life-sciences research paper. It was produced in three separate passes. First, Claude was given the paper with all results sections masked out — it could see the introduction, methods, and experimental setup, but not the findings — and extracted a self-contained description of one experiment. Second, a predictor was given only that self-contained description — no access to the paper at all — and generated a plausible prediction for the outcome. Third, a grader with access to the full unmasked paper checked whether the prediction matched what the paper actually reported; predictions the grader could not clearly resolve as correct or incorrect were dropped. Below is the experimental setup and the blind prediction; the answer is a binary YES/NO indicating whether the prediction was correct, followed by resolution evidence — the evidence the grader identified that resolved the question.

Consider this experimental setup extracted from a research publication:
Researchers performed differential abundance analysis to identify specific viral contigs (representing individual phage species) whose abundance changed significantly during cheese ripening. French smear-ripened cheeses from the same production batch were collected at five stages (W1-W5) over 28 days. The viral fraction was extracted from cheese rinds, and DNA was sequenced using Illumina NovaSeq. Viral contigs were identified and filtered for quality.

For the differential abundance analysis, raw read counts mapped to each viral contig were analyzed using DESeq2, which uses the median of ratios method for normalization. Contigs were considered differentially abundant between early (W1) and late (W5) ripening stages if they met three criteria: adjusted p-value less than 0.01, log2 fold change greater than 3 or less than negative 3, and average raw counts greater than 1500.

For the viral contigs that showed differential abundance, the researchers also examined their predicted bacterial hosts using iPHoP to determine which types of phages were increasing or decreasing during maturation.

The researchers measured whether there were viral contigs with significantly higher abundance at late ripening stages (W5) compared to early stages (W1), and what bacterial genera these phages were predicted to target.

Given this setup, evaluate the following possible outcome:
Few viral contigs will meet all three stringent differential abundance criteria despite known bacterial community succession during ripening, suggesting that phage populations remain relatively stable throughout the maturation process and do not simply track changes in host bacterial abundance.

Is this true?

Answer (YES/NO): NO